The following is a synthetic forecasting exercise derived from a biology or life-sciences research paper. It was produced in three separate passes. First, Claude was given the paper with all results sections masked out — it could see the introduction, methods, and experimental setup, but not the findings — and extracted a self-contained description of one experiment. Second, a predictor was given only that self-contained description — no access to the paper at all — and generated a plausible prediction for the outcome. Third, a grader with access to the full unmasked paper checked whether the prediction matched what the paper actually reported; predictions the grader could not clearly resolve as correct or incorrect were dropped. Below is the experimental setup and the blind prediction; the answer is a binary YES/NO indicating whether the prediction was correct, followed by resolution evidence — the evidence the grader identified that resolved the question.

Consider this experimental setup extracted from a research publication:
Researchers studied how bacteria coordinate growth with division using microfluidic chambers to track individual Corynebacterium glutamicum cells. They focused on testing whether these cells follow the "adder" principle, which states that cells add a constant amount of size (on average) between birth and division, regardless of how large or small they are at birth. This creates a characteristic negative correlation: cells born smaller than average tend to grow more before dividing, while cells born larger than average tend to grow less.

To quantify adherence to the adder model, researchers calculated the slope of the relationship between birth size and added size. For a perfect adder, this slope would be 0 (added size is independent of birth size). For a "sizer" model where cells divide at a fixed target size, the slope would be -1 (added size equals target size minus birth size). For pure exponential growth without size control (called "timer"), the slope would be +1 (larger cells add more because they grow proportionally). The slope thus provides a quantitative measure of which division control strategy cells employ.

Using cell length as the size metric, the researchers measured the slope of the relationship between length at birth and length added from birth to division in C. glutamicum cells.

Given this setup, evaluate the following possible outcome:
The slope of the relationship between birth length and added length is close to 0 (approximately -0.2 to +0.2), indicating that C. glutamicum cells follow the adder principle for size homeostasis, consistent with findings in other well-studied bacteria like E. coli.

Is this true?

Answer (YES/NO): YES